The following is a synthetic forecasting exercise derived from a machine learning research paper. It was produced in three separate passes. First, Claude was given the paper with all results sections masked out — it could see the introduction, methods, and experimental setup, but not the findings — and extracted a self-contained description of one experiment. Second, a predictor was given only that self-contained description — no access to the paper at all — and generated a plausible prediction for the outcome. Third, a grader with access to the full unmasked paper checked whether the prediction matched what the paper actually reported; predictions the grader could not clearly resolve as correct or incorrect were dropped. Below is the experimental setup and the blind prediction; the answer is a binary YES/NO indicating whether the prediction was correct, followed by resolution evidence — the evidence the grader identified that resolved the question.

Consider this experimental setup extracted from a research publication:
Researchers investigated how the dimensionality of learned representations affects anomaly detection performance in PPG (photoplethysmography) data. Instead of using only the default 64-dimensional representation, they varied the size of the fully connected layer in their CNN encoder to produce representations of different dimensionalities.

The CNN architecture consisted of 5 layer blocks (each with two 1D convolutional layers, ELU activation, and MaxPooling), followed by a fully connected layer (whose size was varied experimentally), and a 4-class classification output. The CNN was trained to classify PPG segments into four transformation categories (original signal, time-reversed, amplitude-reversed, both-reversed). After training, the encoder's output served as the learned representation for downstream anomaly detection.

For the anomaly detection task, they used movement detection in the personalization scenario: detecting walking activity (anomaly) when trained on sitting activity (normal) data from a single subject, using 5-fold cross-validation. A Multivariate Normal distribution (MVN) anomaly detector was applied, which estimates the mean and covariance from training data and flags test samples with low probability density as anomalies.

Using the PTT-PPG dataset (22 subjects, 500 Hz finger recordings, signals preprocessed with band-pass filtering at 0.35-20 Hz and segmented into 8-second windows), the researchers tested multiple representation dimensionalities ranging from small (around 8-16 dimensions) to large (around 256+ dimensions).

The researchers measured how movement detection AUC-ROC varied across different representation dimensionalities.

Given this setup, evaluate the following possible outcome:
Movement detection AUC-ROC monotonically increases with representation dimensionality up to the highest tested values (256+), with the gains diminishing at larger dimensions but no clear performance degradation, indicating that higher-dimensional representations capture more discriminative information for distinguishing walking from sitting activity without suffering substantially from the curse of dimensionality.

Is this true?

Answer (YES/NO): NO